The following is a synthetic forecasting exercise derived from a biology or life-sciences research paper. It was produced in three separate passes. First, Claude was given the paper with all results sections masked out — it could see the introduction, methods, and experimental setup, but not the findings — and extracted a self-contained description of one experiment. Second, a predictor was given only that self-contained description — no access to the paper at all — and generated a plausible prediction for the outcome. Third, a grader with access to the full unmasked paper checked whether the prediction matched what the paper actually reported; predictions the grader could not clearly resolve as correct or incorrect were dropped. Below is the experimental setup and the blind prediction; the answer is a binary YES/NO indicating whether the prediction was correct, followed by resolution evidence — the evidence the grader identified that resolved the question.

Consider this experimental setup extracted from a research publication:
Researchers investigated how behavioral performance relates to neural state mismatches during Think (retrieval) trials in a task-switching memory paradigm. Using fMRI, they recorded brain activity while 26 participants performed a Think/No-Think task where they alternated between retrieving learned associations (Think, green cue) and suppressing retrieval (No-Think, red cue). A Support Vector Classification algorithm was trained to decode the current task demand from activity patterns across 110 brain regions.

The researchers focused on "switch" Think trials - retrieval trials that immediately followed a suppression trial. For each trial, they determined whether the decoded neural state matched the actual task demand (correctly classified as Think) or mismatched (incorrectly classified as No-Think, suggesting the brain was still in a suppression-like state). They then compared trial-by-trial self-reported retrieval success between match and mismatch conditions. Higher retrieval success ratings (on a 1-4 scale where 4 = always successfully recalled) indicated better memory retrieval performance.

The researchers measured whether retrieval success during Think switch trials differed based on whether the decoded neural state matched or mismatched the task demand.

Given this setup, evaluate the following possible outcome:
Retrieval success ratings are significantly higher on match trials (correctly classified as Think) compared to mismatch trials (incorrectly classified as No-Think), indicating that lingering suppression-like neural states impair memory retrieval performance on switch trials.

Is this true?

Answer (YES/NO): YES